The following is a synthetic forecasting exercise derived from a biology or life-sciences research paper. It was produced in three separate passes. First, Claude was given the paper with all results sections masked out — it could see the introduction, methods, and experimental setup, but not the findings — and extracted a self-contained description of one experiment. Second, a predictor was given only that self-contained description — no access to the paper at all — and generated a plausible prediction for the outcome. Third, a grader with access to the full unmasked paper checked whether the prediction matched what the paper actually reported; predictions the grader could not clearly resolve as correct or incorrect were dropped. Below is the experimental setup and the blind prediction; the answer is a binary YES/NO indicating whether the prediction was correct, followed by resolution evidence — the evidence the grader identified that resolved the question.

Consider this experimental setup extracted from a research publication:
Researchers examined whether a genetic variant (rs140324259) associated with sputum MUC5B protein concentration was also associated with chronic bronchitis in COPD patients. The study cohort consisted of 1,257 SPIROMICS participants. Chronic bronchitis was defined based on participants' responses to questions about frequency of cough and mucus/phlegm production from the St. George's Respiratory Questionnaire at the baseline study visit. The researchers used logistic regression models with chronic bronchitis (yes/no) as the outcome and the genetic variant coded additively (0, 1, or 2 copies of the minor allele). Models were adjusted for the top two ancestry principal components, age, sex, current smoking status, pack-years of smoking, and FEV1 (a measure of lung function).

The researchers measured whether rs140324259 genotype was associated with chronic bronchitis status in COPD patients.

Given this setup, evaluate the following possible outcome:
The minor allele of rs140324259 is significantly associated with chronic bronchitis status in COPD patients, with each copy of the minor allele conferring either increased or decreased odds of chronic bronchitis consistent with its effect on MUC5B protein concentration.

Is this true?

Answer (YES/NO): NO